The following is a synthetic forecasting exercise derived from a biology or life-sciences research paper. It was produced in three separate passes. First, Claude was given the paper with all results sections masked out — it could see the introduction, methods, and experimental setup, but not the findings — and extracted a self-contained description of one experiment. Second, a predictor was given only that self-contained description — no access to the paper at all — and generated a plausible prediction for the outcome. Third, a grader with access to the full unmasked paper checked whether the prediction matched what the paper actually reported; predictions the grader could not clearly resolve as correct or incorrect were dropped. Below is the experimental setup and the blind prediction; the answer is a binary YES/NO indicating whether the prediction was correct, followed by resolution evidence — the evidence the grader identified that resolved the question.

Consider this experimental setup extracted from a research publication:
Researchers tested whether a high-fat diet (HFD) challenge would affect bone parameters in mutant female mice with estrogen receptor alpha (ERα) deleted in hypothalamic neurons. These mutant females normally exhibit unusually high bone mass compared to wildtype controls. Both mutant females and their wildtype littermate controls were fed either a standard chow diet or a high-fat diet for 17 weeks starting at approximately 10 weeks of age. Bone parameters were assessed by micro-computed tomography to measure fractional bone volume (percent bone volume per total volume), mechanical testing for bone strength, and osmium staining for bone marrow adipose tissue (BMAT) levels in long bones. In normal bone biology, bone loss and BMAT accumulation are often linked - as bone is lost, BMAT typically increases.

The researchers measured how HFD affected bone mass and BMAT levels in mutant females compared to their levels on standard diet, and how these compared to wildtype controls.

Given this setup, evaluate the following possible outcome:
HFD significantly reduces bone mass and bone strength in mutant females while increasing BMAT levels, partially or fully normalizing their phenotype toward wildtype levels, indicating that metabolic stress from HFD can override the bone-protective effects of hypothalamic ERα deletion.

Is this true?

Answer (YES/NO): NO